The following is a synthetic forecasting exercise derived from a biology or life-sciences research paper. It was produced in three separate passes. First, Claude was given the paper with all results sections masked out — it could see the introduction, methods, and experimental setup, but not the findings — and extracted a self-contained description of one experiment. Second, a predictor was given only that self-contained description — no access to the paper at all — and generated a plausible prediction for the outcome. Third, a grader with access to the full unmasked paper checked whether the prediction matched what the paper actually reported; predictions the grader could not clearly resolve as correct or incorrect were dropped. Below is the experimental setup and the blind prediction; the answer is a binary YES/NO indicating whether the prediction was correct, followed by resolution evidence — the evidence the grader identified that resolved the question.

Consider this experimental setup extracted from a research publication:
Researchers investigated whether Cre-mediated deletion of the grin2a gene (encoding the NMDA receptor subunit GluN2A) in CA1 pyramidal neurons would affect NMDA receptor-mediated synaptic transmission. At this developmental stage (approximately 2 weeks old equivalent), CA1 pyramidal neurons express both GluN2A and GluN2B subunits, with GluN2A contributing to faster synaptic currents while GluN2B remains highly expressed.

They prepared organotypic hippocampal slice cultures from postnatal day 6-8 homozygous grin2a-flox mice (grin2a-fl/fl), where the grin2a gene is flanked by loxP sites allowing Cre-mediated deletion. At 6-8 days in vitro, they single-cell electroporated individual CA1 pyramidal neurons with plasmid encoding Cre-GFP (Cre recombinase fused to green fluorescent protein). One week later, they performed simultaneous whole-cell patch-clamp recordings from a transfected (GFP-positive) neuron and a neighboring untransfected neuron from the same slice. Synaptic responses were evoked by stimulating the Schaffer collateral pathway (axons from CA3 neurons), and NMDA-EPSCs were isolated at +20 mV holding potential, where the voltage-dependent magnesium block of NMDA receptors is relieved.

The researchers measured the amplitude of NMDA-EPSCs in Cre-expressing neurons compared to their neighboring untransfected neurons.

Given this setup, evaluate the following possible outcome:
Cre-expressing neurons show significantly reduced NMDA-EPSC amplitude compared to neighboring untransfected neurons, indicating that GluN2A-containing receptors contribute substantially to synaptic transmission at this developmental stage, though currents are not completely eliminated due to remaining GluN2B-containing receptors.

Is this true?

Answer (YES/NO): YES